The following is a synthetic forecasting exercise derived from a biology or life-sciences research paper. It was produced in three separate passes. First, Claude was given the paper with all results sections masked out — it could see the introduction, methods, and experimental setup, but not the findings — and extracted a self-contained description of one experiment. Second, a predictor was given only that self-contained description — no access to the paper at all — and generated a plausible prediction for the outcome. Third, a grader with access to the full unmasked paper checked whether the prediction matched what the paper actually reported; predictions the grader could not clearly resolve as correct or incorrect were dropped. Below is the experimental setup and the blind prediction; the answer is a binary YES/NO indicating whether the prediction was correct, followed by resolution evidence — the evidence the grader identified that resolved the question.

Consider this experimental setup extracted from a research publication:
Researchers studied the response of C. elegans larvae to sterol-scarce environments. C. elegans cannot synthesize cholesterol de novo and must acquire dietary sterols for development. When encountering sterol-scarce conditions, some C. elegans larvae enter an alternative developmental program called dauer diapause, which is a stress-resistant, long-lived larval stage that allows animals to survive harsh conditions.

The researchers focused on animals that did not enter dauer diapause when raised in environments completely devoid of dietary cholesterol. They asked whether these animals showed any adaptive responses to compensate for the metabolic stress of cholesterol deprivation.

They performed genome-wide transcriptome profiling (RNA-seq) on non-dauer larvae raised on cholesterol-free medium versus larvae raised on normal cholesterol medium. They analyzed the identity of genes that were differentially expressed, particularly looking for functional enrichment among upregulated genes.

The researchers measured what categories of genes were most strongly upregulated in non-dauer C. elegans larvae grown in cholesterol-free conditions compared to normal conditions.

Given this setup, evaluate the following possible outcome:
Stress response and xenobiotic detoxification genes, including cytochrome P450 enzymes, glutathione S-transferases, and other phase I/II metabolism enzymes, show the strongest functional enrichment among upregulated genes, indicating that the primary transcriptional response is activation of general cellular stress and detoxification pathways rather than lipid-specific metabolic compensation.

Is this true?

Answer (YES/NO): NO